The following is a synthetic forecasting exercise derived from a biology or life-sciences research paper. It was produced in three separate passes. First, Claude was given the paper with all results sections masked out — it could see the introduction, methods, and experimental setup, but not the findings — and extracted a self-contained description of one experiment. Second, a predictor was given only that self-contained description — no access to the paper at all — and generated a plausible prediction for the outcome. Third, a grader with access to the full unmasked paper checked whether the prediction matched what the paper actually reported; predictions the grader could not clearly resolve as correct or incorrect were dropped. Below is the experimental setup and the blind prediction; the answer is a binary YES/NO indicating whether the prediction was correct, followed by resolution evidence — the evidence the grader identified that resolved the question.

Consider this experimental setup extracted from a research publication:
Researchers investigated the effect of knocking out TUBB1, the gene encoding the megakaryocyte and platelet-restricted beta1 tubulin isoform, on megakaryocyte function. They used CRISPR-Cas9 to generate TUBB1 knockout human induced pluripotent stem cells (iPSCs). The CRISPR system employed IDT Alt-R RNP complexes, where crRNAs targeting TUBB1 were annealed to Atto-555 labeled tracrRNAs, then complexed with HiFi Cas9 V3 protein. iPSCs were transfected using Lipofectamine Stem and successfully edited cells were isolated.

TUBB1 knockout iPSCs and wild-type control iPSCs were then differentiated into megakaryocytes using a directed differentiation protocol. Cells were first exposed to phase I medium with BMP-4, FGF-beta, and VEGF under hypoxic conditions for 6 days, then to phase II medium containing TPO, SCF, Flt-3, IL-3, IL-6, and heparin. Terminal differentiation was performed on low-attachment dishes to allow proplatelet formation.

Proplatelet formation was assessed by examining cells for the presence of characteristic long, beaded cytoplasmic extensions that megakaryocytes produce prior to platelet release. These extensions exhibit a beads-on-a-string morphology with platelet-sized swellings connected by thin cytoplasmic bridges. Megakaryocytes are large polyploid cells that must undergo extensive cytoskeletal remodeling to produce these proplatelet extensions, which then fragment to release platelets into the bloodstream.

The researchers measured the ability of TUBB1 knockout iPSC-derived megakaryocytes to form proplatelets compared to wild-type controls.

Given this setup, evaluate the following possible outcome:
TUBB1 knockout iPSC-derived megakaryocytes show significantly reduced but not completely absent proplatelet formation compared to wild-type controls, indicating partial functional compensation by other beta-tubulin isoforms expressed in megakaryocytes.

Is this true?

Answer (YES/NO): NO